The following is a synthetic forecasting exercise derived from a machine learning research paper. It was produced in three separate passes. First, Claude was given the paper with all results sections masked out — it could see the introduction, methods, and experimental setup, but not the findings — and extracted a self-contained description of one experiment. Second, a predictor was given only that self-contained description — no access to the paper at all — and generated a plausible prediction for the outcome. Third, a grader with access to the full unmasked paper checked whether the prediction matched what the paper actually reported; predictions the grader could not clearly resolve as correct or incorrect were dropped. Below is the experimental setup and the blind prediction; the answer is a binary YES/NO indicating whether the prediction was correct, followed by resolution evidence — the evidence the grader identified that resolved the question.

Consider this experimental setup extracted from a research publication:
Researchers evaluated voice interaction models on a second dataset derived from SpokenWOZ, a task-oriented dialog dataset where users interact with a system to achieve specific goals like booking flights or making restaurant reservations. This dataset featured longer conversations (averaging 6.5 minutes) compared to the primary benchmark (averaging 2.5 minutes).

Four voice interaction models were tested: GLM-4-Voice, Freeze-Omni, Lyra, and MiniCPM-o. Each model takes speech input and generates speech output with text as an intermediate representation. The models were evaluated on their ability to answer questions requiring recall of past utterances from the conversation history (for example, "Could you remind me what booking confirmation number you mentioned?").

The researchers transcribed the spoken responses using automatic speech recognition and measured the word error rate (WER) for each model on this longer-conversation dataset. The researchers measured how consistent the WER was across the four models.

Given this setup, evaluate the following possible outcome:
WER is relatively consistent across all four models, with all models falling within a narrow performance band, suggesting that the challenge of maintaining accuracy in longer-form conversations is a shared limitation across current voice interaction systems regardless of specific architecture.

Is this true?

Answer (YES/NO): NO